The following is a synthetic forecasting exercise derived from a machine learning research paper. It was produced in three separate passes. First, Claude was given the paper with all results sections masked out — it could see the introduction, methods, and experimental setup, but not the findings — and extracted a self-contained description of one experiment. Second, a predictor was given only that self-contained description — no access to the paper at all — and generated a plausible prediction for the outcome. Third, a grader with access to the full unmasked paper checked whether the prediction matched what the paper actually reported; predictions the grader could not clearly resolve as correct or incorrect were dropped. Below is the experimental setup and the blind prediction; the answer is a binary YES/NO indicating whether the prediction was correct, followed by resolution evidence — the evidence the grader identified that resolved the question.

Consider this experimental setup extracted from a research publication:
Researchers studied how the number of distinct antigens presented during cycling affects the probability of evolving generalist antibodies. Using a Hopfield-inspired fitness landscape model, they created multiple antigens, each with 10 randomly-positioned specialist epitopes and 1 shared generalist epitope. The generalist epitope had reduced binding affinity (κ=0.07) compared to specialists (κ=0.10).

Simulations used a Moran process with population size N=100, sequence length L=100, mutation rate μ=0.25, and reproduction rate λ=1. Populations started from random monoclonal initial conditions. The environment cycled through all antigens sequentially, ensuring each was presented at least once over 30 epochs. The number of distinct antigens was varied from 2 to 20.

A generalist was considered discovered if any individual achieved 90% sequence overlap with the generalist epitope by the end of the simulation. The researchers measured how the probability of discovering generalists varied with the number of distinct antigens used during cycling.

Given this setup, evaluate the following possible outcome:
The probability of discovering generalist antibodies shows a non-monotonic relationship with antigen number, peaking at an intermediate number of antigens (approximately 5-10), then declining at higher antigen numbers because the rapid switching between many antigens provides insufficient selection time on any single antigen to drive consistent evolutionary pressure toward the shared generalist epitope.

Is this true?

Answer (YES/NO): NO